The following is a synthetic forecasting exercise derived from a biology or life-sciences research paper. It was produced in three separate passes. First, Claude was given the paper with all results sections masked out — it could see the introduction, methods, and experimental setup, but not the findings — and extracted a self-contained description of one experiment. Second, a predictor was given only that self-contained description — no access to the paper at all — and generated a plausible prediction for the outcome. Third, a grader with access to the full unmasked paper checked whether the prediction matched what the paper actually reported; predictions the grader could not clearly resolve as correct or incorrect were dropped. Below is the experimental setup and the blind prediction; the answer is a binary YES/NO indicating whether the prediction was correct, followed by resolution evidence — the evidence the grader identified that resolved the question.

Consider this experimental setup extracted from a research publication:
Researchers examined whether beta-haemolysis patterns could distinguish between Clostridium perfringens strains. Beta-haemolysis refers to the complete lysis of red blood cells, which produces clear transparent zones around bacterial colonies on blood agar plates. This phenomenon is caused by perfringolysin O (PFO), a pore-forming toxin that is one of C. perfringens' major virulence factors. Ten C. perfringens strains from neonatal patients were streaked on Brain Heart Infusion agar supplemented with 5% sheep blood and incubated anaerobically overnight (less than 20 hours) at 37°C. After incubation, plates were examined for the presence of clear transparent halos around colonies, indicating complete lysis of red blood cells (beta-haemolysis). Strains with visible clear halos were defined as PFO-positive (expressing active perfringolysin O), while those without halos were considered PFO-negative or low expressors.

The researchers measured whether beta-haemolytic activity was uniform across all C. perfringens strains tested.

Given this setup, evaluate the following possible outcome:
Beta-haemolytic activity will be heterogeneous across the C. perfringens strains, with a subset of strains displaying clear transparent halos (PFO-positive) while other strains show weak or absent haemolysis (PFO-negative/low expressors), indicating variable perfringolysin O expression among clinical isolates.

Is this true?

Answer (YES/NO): YES